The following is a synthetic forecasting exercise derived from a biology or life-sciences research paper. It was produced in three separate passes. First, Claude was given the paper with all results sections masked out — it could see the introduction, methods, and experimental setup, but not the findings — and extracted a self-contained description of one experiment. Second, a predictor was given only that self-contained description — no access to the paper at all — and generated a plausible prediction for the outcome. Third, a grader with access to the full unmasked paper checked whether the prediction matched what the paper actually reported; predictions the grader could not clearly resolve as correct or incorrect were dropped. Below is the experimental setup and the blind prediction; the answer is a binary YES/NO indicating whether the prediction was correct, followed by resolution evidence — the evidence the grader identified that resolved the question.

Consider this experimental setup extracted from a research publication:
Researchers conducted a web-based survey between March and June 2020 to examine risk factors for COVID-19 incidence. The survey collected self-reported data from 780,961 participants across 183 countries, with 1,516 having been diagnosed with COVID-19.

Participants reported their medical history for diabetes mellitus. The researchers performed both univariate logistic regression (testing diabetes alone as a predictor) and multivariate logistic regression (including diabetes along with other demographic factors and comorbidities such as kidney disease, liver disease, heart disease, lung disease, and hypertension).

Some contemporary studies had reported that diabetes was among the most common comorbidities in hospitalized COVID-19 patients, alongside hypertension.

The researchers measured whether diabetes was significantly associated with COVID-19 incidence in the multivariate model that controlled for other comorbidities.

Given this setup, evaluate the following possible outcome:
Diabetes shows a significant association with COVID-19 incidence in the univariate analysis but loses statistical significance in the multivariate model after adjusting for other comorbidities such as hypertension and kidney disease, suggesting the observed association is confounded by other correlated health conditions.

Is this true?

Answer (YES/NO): NO